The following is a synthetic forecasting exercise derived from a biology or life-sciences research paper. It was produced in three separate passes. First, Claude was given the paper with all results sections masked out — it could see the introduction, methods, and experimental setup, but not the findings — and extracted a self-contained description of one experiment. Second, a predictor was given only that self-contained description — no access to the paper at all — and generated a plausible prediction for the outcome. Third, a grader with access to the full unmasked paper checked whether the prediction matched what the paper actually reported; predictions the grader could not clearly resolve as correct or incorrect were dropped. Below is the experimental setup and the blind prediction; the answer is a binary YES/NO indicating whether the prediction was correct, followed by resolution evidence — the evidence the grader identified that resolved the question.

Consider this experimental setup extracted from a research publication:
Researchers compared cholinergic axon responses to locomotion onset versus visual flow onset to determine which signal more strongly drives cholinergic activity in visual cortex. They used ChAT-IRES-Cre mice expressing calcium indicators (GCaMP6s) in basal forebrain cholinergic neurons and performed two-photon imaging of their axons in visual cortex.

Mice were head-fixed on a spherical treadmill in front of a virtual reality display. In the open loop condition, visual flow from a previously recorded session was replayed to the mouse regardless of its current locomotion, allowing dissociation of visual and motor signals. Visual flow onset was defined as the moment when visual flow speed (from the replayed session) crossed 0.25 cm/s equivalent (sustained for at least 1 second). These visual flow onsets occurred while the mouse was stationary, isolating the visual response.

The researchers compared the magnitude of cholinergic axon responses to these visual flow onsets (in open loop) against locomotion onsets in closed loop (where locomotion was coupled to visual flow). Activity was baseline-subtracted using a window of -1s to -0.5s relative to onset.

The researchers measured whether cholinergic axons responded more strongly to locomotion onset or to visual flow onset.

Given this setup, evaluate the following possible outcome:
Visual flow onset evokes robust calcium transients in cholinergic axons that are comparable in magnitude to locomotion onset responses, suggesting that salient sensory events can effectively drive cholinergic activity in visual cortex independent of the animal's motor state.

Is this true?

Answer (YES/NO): NO